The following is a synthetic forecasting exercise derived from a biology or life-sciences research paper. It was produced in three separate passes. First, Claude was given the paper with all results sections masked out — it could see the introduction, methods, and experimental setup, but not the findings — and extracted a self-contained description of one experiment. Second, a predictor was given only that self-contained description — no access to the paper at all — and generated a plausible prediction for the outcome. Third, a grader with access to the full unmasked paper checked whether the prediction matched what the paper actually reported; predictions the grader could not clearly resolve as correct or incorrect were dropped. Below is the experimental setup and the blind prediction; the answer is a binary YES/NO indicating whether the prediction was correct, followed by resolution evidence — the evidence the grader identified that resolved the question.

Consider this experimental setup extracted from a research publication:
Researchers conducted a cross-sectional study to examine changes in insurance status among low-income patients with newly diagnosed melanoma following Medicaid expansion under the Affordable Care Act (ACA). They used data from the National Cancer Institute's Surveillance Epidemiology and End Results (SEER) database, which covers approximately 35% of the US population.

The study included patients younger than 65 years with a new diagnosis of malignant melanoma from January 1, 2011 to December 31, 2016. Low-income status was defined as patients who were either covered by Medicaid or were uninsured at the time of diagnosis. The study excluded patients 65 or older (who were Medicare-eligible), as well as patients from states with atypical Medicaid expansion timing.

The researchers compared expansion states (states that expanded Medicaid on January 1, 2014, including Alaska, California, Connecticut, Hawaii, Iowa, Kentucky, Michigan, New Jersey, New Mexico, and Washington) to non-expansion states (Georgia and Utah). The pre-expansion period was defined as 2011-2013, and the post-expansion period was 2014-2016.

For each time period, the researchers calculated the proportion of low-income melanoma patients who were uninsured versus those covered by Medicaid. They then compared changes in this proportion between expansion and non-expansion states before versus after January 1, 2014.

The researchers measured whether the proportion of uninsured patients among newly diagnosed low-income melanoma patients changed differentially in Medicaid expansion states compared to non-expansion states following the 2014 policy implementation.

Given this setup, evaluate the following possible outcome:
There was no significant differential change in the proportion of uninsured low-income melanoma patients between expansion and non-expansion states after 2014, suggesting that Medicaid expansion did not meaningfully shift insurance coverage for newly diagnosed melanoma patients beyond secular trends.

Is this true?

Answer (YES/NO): NO